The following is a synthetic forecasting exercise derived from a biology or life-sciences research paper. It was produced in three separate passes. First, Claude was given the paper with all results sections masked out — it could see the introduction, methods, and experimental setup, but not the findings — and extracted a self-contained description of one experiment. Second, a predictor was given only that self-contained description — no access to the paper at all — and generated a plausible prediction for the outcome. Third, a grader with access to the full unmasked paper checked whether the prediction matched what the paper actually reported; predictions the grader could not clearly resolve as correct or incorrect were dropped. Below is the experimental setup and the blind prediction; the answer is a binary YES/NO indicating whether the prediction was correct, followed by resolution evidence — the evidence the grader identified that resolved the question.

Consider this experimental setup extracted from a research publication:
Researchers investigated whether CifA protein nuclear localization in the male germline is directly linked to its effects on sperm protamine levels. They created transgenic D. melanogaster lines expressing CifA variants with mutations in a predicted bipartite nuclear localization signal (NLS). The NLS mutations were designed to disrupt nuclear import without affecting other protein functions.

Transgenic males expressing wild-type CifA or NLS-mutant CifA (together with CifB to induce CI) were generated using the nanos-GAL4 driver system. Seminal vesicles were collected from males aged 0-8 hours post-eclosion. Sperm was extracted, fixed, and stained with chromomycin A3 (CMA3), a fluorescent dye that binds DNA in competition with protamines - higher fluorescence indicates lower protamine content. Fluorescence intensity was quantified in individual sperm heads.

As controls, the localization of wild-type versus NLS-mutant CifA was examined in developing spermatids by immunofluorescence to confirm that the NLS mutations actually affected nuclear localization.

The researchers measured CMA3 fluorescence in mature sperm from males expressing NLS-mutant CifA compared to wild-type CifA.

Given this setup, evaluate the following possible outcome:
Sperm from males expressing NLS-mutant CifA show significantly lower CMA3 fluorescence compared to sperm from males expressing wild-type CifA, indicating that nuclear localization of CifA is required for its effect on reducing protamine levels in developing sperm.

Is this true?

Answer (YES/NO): YES